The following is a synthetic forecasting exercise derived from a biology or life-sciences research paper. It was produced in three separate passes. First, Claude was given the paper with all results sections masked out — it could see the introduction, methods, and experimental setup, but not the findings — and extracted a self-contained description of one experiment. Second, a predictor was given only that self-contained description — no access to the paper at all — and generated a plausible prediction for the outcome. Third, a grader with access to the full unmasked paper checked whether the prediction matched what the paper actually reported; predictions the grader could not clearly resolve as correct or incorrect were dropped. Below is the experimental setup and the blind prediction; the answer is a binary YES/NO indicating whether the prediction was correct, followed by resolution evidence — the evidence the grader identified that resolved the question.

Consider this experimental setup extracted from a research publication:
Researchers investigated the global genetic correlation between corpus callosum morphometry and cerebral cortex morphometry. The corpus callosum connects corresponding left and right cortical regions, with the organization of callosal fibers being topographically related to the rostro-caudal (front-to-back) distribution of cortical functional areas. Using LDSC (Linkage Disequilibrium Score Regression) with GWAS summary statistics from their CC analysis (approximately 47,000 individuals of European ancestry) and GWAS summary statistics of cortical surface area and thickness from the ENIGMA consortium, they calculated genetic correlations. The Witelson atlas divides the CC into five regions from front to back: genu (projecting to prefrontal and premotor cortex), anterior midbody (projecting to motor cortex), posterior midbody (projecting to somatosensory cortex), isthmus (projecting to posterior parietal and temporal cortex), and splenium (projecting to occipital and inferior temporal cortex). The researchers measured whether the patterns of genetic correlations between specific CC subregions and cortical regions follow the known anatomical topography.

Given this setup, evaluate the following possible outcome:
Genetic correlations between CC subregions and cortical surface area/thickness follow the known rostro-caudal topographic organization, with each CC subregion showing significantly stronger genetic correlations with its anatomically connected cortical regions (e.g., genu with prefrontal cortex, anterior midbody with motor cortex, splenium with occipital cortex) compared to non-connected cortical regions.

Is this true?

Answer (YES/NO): NO